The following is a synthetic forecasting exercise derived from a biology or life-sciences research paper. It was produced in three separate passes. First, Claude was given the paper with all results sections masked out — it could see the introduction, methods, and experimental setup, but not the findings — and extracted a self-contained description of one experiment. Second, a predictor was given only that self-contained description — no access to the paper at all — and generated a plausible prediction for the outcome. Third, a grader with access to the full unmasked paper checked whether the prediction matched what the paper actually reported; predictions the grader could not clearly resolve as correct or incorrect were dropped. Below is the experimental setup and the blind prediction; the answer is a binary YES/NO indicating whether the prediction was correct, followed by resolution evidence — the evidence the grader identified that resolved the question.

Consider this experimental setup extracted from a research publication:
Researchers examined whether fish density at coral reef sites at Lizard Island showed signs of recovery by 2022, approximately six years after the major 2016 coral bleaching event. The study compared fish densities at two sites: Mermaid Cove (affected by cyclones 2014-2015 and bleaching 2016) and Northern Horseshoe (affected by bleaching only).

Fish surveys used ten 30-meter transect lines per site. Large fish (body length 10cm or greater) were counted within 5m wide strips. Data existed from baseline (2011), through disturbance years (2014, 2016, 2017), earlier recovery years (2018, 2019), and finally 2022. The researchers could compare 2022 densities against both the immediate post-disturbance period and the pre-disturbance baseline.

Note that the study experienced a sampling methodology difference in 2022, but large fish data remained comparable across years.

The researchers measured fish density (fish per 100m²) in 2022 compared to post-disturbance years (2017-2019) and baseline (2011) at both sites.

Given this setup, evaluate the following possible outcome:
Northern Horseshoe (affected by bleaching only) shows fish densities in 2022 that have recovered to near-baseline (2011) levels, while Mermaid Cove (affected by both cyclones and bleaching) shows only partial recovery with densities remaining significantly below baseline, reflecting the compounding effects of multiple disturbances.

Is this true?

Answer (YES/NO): NO